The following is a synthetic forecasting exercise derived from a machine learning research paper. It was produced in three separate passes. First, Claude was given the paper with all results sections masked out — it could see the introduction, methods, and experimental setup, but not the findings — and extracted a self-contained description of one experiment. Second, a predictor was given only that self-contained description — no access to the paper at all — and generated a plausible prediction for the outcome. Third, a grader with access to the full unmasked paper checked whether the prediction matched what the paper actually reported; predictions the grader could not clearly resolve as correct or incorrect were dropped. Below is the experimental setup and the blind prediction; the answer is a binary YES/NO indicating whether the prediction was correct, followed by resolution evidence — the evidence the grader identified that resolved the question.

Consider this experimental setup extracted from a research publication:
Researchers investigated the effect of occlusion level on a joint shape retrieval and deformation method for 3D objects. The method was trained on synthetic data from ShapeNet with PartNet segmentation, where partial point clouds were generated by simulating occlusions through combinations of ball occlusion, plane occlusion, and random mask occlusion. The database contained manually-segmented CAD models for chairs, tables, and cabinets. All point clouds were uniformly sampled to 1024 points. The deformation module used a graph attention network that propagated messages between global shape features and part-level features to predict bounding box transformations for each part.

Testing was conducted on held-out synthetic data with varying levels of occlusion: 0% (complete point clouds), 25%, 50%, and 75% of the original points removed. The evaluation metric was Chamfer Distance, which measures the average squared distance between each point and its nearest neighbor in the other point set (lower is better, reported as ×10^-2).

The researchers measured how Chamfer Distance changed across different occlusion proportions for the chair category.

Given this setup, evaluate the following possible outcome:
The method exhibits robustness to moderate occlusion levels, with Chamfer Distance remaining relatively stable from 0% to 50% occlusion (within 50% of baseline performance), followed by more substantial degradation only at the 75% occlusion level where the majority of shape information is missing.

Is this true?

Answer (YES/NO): YES